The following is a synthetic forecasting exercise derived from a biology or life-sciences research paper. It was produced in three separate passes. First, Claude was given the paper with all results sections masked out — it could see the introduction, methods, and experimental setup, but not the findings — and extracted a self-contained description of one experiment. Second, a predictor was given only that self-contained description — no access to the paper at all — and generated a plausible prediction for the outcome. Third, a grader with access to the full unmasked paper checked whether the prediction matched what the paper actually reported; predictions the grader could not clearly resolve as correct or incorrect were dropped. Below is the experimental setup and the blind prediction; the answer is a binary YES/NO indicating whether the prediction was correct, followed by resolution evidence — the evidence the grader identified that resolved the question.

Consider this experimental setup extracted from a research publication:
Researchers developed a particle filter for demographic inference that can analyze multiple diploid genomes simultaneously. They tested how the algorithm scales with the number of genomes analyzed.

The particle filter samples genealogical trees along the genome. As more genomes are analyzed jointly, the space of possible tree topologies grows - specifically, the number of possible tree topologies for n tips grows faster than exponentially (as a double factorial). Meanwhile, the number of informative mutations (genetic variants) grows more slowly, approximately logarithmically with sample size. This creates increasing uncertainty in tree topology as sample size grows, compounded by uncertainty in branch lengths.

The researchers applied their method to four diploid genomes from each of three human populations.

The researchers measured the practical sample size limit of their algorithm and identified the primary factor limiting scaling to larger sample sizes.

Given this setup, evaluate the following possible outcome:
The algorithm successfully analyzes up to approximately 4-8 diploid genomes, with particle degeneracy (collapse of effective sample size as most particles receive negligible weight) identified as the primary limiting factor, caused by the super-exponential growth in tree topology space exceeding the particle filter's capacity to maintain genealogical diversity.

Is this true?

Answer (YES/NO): NO